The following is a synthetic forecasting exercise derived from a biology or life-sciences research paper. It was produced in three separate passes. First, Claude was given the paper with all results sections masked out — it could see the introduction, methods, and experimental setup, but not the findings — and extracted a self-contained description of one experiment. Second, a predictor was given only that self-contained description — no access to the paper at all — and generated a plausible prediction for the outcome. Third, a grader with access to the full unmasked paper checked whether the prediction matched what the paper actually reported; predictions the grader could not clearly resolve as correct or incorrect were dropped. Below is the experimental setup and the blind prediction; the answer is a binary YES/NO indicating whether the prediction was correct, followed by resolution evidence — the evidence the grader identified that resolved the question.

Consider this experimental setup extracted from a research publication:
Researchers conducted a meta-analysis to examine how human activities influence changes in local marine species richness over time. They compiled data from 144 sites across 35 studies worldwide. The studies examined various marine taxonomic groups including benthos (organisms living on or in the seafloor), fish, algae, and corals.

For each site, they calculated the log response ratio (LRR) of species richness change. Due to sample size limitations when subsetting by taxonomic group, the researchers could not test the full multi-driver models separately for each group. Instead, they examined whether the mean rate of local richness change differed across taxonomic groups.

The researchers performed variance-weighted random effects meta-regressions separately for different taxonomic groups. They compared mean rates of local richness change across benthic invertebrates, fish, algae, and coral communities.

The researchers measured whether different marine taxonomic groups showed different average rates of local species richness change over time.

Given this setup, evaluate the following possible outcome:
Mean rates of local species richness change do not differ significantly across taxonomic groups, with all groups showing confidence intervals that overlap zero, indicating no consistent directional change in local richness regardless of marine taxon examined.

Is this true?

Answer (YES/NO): NO